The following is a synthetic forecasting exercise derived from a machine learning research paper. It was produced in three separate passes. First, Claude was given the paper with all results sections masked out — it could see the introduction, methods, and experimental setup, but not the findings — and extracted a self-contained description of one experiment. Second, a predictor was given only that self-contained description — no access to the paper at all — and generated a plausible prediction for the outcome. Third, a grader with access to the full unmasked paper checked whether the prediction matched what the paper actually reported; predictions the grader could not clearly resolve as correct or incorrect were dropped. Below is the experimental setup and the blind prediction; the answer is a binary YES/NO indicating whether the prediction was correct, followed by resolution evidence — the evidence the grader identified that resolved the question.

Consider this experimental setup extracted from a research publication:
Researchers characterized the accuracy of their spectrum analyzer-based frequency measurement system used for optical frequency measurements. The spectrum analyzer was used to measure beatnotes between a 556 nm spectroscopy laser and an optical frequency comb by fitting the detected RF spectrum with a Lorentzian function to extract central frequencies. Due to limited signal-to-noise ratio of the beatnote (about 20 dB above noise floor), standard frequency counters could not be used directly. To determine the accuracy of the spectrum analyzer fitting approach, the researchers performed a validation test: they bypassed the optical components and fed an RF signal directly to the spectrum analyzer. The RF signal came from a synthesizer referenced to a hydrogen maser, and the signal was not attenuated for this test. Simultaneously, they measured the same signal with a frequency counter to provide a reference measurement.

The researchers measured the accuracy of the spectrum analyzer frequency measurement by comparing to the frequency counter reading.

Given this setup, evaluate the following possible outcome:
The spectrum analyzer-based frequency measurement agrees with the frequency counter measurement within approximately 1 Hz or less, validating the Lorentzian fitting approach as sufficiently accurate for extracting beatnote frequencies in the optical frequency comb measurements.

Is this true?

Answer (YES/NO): NO